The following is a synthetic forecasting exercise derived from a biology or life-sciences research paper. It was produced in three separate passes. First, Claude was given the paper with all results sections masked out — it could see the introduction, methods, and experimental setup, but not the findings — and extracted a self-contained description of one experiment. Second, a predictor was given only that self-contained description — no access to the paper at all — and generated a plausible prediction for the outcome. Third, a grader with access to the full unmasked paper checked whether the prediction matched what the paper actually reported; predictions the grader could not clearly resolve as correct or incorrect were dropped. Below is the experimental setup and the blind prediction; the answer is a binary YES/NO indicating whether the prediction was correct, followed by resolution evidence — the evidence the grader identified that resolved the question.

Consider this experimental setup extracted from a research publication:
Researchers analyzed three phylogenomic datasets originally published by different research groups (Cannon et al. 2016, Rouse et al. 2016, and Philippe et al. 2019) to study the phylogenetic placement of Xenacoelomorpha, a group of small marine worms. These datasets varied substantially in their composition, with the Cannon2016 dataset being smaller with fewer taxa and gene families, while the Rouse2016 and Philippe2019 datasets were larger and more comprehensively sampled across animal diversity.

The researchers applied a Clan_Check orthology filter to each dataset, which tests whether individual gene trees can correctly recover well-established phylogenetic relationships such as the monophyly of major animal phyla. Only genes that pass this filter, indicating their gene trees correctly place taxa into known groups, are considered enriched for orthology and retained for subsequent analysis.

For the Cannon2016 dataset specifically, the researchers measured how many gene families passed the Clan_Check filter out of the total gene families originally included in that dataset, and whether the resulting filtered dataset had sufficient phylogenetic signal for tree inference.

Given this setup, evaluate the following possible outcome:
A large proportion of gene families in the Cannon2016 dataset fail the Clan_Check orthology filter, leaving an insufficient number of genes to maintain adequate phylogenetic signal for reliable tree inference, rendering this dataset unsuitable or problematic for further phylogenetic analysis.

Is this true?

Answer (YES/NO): YES